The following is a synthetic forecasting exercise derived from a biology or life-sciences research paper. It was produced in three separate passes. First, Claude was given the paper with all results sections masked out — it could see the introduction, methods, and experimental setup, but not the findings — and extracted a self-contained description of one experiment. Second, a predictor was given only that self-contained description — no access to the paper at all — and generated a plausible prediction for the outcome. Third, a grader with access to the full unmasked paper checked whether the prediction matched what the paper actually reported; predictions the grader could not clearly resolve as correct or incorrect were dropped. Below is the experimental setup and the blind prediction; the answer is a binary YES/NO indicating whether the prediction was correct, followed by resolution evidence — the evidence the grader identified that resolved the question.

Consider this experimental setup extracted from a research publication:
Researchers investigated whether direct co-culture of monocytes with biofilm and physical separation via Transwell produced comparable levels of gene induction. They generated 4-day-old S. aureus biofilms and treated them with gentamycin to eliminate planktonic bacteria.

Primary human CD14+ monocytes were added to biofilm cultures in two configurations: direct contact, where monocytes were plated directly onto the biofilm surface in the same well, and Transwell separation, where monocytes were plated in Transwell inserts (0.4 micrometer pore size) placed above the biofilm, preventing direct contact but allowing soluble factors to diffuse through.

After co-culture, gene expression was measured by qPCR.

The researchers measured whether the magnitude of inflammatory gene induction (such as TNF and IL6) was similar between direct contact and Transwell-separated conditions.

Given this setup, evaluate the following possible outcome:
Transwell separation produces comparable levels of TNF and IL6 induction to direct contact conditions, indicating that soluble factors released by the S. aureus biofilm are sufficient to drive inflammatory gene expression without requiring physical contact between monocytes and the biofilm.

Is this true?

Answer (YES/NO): YES